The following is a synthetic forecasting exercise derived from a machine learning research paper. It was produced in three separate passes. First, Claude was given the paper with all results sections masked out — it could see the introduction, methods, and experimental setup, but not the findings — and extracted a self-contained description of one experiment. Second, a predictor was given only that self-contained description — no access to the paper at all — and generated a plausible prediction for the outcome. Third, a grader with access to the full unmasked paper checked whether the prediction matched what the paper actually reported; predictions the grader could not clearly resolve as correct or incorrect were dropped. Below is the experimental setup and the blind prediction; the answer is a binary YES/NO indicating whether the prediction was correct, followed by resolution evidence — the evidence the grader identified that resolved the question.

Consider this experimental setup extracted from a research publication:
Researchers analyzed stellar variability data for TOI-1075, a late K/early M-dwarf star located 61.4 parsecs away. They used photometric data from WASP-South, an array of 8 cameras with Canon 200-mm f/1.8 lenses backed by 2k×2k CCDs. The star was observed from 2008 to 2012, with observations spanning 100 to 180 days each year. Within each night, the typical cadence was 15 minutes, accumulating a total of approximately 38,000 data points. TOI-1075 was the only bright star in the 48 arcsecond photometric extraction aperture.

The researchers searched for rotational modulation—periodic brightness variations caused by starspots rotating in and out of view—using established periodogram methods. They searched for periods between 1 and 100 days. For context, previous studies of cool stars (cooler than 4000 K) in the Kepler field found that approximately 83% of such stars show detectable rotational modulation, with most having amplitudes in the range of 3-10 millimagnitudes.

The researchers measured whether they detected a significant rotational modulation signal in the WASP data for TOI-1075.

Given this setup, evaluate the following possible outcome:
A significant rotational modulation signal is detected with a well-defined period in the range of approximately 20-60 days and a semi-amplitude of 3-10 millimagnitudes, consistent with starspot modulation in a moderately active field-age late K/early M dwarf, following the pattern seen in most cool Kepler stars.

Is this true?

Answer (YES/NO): NO